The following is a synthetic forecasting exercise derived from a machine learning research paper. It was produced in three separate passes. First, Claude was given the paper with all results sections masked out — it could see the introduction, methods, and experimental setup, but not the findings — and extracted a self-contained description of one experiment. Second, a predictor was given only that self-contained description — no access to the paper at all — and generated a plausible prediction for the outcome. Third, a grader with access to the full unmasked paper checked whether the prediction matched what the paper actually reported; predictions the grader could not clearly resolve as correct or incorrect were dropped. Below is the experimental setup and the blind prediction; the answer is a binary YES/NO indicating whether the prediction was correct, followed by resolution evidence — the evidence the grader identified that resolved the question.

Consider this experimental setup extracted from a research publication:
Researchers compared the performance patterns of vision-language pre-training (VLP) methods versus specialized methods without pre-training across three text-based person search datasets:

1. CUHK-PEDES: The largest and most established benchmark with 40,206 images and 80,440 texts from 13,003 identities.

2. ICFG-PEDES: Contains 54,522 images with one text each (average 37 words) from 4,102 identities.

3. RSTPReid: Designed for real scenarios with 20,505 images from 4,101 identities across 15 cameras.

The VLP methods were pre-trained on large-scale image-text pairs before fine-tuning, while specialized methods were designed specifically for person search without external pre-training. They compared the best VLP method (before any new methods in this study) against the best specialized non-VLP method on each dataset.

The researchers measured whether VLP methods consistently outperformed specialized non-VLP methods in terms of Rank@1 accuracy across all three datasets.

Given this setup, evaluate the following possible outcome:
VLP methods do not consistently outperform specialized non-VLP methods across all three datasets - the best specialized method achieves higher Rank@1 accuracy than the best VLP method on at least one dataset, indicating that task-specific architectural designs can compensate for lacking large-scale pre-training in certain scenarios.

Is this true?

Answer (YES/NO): YES